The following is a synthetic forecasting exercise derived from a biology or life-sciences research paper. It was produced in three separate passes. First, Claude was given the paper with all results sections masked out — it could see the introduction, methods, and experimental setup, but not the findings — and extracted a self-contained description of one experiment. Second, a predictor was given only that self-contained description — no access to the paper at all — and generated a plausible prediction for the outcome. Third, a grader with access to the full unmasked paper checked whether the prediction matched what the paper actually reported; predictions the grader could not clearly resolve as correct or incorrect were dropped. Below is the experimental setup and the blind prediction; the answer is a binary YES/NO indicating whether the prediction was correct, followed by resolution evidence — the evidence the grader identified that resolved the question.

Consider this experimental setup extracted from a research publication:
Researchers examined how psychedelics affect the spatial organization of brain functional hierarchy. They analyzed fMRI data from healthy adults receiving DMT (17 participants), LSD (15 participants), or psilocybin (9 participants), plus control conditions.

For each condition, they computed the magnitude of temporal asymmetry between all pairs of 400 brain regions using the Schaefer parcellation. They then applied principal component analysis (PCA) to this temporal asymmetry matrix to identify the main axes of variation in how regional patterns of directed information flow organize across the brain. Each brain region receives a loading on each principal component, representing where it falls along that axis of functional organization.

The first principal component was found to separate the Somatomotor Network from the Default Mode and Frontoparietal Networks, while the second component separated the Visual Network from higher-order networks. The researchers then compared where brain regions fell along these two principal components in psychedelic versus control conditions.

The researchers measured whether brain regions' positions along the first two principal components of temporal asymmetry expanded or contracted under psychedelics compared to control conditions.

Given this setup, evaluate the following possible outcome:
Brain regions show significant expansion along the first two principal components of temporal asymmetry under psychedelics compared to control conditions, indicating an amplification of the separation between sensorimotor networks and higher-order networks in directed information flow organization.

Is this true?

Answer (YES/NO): NO